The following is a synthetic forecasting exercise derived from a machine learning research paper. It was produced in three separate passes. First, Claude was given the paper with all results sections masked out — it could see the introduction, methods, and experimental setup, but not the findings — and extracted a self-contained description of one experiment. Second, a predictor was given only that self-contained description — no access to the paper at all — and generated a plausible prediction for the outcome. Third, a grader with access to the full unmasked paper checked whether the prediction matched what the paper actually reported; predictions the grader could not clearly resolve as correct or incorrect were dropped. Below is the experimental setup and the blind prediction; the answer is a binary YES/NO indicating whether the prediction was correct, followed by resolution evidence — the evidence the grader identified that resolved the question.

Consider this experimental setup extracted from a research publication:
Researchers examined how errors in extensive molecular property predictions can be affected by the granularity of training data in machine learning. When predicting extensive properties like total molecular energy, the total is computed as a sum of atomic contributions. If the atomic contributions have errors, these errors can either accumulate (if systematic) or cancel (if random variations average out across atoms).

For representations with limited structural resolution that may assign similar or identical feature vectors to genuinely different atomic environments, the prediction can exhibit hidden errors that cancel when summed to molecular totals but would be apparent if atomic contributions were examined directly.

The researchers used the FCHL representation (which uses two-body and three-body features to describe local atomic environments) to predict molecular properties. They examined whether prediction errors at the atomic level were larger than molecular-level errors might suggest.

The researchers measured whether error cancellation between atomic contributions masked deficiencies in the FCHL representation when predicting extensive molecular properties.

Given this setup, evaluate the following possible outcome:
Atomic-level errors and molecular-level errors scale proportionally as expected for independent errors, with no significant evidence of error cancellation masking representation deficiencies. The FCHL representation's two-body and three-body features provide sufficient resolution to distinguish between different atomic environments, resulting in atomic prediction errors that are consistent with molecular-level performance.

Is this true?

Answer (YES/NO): NO